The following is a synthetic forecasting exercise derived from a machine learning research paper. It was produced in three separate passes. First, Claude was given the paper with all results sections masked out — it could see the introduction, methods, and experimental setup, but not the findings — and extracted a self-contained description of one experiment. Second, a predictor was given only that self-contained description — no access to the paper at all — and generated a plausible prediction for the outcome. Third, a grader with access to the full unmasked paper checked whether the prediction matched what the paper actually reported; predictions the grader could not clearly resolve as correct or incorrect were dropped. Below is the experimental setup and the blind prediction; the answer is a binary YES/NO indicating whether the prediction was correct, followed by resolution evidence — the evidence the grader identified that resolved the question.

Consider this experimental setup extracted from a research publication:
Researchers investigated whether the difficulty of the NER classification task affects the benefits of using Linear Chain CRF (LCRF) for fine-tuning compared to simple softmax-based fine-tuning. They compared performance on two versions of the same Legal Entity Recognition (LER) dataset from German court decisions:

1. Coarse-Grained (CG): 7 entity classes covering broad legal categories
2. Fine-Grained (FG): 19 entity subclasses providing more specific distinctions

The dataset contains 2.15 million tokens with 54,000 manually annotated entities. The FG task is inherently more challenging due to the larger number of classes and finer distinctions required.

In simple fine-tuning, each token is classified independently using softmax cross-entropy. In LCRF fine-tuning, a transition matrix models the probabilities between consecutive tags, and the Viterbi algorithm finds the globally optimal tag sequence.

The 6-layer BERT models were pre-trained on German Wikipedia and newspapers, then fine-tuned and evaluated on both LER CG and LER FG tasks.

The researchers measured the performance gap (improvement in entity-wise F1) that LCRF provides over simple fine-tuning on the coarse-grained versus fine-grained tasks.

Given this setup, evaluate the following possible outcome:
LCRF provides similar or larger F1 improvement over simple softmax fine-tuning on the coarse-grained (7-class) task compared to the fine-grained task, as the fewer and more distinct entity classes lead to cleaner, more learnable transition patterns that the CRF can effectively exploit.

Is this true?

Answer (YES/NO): NO